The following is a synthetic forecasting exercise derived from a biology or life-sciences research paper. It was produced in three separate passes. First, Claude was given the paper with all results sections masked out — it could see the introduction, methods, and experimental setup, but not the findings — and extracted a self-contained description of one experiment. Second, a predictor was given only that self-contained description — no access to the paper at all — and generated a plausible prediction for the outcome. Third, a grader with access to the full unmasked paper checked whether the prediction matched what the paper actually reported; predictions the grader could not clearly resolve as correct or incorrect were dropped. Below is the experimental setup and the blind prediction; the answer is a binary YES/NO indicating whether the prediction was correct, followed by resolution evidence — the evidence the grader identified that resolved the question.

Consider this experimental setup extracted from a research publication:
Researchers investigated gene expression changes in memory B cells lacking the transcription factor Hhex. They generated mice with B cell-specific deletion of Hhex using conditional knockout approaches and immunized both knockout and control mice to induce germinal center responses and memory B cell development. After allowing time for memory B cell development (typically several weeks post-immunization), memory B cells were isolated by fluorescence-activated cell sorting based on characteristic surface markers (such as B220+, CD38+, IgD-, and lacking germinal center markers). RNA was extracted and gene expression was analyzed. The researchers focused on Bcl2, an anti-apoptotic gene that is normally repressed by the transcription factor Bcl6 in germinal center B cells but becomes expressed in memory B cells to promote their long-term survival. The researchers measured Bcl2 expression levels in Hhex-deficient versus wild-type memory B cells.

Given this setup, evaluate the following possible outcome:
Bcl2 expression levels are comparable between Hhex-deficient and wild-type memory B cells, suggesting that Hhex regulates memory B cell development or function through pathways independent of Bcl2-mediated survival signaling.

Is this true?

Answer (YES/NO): NO